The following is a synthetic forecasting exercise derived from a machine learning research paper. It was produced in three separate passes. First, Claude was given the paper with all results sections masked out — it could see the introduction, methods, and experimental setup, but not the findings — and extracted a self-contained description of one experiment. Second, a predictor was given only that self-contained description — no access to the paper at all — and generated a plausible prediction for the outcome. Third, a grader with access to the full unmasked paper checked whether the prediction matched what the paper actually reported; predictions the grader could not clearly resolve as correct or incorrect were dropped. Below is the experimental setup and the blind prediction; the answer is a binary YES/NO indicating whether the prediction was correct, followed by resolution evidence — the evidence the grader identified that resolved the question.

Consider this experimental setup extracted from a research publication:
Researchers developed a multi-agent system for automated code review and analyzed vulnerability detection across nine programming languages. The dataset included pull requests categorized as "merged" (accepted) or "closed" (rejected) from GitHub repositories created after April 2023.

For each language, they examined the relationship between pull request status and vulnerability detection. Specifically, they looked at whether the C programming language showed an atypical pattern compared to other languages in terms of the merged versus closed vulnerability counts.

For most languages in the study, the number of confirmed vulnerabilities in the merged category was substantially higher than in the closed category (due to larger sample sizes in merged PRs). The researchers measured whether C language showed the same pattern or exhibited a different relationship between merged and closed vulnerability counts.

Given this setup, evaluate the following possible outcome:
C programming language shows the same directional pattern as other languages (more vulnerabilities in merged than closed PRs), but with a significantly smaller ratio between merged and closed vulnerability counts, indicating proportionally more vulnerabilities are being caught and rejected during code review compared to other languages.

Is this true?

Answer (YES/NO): NO